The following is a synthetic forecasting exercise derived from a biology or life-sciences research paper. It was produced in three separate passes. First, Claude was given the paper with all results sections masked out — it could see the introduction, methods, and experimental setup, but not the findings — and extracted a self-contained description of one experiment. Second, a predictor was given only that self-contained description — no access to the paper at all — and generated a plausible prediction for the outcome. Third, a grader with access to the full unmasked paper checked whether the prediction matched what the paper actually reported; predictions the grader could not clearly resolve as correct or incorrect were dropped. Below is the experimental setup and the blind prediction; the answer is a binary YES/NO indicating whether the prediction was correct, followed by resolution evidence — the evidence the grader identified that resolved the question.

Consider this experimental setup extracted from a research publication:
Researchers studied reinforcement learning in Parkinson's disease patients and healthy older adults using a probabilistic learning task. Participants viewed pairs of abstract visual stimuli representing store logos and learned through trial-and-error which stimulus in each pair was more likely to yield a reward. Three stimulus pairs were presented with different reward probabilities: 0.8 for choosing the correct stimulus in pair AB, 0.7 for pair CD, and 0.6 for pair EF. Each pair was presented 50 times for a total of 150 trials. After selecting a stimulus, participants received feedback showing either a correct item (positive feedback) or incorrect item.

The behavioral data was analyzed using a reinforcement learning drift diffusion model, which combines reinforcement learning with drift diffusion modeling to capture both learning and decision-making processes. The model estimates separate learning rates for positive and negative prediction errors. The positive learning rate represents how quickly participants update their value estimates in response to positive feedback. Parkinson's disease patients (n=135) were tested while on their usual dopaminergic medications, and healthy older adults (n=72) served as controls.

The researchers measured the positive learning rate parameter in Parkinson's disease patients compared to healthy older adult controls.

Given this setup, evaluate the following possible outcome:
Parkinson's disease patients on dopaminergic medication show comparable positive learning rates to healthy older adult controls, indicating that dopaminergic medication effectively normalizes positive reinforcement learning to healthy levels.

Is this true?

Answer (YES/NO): NO